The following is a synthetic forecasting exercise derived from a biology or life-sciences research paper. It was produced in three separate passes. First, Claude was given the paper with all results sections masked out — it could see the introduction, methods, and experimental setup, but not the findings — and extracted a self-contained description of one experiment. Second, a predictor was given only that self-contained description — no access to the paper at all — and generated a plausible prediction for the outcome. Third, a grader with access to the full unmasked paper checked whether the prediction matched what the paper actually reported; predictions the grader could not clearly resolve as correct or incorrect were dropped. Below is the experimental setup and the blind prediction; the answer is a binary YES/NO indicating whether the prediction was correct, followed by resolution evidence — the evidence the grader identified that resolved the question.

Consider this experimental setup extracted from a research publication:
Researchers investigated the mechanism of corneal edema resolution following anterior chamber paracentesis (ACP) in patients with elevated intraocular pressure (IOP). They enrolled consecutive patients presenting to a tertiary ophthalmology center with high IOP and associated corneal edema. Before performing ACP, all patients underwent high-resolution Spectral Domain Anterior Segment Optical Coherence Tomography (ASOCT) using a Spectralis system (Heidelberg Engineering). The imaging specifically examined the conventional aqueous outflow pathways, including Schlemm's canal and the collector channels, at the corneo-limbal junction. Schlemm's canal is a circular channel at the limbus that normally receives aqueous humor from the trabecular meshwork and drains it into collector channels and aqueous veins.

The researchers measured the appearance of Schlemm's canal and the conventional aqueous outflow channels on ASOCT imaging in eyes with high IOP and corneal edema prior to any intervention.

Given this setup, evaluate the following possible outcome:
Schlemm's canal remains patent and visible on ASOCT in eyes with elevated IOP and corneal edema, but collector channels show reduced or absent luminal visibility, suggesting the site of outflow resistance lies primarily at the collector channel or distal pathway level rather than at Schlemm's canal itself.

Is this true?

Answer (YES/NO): NO